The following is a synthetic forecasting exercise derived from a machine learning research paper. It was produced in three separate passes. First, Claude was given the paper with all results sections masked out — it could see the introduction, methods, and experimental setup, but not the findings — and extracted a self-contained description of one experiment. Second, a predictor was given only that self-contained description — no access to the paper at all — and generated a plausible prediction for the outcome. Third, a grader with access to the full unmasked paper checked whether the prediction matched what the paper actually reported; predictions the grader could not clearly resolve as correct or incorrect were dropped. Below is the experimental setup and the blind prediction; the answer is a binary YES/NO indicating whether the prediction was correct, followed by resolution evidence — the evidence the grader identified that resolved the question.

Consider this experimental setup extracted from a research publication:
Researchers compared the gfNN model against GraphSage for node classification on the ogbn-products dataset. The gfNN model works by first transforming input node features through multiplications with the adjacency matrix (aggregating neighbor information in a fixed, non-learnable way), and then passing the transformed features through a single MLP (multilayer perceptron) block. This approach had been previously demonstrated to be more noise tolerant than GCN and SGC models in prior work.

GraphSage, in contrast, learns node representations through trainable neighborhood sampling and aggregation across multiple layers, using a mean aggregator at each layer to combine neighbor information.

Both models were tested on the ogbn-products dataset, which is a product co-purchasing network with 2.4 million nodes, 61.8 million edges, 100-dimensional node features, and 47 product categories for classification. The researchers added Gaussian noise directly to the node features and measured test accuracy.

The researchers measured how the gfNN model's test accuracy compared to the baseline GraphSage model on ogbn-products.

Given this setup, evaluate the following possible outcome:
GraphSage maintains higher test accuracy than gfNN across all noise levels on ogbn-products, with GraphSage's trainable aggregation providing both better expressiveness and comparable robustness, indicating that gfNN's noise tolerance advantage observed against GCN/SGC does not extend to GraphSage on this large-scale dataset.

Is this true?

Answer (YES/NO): YES